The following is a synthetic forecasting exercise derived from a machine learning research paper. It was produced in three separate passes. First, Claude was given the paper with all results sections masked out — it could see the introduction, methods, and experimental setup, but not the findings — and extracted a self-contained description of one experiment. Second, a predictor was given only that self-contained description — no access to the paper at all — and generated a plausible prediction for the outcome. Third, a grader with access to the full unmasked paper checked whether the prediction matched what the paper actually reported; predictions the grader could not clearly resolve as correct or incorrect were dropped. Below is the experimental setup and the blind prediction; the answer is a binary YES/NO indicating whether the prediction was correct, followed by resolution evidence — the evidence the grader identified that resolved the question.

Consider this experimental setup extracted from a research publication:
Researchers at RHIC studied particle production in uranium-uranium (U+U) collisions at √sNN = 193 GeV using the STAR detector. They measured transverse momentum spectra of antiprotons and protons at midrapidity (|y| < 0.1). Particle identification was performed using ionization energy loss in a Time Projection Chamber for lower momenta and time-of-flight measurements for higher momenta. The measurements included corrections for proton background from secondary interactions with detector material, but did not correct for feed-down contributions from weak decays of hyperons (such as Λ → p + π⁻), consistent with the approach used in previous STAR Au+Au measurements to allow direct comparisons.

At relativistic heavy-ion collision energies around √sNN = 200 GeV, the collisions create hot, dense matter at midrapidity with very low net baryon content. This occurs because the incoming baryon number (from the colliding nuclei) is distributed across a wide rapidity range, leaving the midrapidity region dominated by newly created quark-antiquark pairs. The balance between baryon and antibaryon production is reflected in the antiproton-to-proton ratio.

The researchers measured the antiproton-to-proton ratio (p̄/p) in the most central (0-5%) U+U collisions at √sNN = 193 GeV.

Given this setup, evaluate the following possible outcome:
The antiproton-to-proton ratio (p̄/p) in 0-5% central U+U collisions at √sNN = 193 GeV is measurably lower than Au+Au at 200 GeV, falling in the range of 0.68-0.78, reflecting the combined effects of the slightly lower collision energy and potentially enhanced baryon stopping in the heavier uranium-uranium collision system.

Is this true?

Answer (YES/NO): NO